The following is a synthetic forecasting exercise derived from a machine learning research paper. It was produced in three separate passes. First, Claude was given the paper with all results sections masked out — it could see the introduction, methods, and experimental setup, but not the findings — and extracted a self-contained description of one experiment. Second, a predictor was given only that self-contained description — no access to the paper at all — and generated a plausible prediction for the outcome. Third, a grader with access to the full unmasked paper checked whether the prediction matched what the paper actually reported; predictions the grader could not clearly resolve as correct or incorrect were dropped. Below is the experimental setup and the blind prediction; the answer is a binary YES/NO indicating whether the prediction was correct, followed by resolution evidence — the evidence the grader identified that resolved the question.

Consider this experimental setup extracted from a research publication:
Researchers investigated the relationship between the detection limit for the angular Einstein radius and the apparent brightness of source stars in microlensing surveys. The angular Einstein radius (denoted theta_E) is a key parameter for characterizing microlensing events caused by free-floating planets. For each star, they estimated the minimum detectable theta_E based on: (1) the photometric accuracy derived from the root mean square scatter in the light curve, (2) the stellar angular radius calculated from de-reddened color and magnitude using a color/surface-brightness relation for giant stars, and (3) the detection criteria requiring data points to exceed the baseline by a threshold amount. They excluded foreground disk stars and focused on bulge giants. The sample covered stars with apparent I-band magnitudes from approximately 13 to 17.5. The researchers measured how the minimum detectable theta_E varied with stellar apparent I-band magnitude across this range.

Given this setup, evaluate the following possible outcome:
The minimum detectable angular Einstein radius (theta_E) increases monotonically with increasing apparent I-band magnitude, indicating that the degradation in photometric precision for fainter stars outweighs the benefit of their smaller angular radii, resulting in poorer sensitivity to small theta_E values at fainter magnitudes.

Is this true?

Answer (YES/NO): NO